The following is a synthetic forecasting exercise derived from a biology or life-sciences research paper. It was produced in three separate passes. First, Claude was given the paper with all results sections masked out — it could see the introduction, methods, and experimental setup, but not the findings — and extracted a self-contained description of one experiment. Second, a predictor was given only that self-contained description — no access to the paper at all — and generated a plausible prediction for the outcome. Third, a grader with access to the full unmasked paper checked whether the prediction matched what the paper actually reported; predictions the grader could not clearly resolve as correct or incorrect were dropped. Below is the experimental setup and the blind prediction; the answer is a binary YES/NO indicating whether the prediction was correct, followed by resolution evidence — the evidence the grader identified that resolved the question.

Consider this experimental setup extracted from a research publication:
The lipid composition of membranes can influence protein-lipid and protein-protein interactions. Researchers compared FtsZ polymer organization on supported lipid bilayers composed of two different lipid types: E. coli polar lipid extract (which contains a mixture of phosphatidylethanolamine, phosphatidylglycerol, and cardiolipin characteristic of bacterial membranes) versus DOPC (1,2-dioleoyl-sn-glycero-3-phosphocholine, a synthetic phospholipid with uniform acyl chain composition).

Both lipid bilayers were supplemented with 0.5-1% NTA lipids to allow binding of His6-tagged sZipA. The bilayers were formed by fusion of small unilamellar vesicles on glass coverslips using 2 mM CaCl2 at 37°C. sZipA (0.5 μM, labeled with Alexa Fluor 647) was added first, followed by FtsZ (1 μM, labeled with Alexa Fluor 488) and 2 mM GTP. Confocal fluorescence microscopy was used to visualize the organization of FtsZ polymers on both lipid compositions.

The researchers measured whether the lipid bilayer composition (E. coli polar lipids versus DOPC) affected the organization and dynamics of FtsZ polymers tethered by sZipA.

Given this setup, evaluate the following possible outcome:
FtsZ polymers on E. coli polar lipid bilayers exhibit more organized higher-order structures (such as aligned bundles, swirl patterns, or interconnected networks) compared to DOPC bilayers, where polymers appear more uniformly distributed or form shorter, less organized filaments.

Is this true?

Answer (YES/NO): NO